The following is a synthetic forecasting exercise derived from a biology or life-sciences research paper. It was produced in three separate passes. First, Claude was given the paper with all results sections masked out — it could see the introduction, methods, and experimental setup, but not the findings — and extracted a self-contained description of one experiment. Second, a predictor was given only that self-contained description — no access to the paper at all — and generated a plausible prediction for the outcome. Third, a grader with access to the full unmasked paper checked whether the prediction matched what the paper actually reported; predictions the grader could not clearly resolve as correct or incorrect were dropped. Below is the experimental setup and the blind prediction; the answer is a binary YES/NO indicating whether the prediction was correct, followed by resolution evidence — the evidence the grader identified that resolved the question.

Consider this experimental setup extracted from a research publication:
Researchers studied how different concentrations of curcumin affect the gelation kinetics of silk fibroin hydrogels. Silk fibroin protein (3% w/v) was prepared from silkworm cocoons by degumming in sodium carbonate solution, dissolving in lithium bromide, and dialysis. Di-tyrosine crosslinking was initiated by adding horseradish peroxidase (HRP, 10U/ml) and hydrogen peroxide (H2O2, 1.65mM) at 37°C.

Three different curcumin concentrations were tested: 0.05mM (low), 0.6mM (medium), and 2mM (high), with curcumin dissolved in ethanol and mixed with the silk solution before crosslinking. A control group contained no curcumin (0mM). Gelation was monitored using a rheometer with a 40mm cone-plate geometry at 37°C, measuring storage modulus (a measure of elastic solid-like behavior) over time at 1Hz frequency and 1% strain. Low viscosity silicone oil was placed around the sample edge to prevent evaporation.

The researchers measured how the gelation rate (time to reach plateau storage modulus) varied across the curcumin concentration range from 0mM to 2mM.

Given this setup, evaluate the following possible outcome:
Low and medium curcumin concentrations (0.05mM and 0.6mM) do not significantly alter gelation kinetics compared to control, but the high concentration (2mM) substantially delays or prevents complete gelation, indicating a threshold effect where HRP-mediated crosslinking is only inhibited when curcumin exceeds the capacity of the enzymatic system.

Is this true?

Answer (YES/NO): NO